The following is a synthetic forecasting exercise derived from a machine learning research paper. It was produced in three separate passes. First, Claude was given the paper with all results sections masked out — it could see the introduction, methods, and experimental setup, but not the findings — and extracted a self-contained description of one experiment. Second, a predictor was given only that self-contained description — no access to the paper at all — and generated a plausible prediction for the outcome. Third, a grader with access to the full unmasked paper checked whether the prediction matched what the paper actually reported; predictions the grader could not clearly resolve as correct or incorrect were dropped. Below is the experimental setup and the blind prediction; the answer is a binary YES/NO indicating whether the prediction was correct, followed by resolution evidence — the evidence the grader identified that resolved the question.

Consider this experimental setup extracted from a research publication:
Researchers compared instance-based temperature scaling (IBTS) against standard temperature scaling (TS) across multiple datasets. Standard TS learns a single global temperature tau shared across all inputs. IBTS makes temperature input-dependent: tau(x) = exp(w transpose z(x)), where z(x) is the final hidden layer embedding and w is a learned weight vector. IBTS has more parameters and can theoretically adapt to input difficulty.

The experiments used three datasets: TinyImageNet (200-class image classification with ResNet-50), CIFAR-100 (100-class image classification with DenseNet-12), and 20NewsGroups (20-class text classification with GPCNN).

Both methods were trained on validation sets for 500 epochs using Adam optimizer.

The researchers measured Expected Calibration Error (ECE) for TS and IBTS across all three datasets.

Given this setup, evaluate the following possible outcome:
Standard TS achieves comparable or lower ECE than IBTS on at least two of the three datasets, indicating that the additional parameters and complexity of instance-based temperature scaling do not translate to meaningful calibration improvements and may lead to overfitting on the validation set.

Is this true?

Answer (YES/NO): YES